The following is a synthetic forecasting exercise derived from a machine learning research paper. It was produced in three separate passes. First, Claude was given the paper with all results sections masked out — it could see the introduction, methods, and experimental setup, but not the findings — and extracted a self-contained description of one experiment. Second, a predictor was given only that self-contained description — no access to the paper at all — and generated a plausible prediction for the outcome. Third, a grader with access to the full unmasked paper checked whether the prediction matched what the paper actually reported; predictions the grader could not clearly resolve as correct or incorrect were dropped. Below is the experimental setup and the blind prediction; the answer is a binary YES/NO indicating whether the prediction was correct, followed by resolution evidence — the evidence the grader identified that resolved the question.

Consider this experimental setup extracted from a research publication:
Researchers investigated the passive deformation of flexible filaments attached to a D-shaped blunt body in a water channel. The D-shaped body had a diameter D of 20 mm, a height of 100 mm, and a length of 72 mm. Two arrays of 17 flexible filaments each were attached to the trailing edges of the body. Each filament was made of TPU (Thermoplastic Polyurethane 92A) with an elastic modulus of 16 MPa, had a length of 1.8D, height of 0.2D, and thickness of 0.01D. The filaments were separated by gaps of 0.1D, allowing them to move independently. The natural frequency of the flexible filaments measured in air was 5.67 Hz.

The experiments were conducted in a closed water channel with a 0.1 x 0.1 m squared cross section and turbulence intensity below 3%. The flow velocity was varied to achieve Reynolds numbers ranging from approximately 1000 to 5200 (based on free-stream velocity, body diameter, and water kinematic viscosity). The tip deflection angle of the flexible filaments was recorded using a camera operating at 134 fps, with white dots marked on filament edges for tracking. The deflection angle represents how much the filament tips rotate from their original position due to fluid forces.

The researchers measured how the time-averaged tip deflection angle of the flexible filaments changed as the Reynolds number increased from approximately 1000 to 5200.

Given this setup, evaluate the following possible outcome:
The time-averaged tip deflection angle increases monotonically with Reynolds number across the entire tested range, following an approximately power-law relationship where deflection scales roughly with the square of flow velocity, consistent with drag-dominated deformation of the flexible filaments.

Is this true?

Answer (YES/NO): NO